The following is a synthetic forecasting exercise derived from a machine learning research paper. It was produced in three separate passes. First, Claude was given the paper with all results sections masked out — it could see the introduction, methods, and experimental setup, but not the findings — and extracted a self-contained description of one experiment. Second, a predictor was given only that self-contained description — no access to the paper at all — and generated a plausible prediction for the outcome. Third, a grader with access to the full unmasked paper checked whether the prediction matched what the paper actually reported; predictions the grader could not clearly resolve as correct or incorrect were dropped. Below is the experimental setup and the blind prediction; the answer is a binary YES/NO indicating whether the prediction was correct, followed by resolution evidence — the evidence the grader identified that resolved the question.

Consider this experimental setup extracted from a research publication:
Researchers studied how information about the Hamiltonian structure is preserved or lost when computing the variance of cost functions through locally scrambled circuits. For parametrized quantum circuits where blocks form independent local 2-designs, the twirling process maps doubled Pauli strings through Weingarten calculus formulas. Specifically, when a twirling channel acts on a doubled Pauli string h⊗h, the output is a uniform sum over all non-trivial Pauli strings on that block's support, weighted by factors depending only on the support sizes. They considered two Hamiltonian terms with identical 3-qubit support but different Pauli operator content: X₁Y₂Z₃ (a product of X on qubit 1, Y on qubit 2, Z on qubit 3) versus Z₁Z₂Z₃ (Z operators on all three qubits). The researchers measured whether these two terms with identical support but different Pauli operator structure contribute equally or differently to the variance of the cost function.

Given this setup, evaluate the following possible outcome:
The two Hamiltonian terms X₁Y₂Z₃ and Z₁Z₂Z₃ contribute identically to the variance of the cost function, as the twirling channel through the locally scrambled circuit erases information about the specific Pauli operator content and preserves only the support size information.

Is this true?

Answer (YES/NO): YES